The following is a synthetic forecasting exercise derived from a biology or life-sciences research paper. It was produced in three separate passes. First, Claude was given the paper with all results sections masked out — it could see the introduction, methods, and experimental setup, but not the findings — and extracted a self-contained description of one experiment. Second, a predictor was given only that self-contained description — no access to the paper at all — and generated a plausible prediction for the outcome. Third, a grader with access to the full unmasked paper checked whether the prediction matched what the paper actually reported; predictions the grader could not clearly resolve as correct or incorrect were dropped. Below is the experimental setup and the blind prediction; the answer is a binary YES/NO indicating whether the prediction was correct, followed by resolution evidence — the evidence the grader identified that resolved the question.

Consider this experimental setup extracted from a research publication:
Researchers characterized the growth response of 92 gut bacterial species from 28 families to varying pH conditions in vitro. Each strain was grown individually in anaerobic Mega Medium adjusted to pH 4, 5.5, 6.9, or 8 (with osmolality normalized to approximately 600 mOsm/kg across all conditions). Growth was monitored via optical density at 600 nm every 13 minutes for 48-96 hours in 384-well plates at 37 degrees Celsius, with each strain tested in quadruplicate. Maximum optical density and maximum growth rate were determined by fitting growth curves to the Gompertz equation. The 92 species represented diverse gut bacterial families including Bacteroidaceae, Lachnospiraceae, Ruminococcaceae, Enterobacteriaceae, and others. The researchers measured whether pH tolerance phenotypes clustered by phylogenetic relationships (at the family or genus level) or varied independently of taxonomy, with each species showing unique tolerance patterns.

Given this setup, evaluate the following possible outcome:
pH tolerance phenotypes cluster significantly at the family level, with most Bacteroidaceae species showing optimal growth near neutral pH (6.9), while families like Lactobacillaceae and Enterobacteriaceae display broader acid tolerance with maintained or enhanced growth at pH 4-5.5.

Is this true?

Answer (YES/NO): NO